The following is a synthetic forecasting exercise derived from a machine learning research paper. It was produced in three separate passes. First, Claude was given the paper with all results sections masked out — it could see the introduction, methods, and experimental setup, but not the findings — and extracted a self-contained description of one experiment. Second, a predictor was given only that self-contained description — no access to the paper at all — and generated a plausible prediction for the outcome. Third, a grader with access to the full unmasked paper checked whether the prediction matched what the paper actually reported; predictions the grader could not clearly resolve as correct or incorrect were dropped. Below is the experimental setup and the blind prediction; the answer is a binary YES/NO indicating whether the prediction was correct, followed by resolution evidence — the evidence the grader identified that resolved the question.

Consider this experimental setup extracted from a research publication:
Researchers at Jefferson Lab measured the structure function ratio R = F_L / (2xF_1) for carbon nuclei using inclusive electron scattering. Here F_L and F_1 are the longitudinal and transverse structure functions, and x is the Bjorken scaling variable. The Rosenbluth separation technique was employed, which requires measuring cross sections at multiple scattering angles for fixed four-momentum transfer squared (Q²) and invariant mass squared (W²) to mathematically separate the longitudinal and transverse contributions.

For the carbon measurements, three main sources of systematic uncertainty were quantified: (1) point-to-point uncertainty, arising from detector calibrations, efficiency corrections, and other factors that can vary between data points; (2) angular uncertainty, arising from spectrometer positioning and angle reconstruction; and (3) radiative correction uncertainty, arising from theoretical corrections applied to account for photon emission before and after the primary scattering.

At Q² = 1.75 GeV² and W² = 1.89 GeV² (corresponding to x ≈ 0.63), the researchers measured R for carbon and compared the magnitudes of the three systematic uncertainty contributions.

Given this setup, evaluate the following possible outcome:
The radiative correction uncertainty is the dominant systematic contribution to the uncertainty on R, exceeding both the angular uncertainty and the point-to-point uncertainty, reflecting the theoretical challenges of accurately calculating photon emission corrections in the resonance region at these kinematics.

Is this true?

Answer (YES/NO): NO